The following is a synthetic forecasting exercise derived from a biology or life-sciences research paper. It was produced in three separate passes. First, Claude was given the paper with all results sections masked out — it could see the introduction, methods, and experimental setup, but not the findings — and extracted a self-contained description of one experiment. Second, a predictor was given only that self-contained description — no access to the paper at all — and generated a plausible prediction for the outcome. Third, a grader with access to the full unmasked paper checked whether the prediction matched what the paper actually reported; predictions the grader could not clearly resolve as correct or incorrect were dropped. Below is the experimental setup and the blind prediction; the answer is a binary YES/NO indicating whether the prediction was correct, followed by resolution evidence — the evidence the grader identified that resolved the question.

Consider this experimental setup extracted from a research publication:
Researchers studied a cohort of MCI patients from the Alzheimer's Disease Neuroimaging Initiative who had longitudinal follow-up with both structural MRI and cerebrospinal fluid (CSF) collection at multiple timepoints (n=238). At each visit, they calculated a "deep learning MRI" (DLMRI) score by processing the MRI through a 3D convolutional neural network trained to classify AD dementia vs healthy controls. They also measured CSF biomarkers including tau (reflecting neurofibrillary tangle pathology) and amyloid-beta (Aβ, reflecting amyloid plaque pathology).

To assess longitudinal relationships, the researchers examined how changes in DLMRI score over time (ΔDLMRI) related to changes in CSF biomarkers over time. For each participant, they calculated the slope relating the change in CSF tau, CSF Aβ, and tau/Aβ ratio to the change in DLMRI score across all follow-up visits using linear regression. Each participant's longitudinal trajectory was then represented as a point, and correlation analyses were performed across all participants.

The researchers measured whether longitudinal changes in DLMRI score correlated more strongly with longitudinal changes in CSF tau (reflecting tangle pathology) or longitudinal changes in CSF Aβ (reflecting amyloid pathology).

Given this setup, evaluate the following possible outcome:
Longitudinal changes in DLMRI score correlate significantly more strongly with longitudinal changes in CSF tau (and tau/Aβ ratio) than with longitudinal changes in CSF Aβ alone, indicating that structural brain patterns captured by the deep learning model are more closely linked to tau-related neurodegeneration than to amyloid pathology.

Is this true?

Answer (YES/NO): YES